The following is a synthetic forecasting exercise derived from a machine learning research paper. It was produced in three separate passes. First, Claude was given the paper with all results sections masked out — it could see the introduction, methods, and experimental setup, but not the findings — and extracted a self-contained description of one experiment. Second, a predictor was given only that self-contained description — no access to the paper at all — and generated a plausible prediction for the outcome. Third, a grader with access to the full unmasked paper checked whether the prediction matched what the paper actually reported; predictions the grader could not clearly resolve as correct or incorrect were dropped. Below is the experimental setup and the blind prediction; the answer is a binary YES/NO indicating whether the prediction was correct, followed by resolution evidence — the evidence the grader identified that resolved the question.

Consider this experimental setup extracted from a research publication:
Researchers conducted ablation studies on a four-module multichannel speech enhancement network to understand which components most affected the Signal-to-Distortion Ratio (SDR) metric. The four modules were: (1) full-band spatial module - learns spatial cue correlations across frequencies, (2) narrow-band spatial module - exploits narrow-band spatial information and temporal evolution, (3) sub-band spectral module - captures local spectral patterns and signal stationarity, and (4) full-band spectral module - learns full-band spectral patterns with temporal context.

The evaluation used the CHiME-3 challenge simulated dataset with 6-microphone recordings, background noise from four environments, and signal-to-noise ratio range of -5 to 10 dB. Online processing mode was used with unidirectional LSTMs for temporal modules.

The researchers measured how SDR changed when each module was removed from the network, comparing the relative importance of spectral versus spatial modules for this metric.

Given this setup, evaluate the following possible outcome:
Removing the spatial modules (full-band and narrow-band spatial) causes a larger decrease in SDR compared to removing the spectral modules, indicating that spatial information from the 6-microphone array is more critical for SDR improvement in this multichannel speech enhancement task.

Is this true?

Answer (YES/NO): NO